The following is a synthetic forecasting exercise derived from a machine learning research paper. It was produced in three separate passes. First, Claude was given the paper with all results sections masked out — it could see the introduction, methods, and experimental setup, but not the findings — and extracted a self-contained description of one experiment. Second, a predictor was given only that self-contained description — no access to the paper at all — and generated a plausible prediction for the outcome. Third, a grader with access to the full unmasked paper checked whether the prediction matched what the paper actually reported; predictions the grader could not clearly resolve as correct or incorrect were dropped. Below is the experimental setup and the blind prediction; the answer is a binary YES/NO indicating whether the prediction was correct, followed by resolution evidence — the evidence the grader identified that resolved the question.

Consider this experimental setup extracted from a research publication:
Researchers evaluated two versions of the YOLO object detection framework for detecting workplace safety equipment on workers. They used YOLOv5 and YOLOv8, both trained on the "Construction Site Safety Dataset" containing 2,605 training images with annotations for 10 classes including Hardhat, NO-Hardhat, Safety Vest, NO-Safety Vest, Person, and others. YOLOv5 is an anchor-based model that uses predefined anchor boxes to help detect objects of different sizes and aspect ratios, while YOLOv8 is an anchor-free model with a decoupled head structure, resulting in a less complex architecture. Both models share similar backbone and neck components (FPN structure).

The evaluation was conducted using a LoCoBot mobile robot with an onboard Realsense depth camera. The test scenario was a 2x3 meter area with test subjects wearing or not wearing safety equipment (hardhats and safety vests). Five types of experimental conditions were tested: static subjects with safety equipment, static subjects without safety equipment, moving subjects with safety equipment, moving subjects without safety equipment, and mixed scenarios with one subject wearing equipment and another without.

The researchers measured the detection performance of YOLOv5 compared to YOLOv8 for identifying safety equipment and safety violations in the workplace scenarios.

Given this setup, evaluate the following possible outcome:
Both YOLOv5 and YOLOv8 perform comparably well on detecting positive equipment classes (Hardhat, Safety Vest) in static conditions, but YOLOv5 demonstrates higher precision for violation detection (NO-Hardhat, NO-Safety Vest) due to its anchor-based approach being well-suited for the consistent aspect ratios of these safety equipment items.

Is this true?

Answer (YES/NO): NO